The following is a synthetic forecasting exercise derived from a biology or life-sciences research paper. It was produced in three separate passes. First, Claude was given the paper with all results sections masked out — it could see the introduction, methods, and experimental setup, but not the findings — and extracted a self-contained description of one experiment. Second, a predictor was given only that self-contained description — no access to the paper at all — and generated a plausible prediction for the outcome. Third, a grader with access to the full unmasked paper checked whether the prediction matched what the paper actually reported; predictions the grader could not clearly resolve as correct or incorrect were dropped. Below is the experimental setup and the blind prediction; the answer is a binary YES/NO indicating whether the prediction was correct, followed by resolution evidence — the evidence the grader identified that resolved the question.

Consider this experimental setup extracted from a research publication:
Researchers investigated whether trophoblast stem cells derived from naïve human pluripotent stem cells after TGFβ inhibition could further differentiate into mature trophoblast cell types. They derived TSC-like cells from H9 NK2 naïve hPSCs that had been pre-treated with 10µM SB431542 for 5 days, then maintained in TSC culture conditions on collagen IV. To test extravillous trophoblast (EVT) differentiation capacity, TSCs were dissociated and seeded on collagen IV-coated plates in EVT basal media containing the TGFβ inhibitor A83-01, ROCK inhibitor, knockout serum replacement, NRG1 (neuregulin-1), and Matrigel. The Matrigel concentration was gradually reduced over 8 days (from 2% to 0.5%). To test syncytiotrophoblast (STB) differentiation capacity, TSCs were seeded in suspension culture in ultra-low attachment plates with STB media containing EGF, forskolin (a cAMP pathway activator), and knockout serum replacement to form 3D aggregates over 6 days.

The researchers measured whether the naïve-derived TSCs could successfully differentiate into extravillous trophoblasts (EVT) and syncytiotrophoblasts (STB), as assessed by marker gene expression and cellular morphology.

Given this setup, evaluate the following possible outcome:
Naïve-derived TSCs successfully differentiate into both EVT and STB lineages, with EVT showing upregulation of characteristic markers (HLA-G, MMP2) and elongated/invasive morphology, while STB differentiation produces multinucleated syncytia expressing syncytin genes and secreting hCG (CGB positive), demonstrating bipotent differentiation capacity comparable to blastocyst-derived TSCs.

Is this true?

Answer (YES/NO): NO